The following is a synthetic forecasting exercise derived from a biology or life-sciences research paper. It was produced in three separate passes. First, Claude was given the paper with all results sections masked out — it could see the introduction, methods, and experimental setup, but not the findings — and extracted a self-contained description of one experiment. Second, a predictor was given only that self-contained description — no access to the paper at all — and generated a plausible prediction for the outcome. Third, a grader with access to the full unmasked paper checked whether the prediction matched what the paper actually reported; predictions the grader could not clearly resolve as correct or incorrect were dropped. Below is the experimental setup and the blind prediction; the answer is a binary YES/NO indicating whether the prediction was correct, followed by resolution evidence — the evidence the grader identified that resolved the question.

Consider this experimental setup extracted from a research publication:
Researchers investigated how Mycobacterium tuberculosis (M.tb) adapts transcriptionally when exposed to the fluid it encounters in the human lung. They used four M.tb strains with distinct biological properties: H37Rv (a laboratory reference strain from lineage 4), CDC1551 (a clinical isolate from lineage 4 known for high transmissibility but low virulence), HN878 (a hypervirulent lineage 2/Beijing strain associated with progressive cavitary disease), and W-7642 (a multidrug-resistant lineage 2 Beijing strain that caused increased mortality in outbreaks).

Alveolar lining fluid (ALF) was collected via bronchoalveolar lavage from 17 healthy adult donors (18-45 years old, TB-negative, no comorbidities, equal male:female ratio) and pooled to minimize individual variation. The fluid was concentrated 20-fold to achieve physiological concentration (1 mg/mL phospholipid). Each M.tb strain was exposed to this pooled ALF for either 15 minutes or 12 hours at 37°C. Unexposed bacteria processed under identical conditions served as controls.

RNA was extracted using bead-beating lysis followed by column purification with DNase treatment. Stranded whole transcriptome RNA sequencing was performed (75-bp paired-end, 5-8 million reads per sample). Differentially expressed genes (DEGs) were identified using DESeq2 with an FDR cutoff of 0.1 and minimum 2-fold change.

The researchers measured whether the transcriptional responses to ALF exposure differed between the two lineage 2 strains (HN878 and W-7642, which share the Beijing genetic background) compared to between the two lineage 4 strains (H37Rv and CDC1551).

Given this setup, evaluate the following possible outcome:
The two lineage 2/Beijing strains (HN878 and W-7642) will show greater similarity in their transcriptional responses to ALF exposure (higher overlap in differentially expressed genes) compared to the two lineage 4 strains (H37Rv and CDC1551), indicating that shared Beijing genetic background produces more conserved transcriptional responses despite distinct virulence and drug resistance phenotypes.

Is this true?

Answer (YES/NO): YES